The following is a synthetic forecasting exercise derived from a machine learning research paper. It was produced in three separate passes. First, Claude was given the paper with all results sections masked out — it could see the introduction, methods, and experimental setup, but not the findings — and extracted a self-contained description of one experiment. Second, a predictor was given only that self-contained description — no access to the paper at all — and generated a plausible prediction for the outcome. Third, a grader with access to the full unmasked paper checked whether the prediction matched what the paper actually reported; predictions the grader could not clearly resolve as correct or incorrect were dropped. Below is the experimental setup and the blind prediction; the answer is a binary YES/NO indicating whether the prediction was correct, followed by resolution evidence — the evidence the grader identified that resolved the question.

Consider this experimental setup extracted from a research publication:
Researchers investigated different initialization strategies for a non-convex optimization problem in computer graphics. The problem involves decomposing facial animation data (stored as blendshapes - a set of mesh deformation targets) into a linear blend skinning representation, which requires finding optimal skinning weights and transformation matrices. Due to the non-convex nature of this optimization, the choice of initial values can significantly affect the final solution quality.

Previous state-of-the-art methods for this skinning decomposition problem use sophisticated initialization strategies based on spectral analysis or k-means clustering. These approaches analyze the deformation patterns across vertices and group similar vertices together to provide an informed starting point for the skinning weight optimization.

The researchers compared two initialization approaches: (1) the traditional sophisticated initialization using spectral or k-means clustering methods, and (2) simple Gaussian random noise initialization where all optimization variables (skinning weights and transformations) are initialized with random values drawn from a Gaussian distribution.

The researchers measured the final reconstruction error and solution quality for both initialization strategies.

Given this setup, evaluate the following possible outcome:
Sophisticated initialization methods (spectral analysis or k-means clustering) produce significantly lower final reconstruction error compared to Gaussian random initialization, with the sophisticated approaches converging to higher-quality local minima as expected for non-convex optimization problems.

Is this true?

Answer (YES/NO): NO